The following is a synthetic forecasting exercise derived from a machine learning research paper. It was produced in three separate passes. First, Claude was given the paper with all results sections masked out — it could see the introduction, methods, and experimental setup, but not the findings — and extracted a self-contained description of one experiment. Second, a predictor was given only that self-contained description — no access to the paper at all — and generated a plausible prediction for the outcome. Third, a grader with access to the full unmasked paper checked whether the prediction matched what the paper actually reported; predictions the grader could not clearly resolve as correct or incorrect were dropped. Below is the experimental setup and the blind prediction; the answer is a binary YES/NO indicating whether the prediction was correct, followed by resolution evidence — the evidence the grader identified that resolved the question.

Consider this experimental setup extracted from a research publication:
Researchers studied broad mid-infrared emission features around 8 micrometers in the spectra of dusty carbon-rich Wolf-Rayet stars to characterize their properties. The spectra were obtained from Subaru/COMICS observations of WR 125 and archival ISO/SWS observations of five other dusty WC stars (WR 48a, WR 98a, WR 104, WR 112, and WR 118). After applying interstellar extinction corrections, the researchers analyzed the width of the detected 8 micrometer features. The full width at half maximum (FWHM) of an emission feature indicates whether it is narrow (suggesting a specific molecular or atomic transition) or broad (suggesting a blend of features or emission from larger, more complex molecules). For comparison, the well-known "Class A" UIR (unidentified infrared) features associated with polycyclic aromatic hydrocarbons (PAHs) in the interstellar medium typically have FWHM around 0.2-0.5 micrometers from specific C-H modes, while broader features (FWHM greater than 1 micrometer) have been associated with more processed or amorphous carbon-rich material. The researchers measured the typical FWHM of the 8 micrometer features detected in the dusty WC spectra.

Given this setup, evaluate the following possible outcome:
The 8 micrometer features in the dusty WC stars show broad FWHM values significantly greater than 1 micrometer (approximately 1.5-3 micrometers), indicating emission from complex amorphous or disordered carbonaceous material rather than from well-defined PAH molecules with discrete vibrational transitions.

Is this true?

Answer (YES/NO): NO